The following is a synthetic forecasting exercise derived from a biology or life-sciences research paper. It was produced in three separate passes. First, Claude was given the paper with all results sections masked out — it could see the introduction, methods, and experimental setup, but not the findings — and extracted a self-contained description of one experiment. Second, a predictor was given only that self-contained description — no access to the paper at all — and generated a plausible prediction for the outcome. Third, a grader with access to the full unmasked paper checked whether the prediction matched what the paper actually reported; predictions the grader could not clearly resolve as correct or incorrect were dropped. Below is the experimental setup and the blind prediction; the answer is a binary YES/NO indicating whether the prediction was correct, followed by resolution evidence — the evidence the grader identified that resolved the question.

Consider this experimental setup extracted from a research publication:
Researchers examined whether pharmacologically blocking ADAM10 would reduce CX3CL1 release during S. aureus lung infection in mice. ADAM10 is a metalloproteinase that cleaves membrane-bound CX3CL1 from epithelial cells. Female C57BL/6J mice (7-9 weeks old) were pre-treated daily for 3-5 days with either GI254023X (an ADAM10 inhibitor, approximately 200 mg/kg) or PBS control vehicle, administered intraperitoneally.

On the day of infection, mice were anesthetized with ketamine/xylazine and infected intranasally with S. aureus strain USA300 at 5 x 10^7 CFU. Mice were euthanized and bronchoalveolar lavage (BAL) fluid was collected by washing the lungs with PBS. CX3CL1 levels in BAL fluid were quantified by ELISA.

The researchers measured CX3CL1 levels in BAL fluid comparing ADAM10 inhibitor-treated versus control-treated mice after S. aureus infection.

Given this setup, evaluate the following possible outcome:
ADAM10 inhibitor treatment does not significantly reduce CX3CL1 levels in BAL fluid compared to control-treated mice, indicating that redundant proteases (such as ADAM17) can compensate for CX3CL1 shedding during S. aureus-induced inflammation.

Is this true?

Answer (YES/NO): NO